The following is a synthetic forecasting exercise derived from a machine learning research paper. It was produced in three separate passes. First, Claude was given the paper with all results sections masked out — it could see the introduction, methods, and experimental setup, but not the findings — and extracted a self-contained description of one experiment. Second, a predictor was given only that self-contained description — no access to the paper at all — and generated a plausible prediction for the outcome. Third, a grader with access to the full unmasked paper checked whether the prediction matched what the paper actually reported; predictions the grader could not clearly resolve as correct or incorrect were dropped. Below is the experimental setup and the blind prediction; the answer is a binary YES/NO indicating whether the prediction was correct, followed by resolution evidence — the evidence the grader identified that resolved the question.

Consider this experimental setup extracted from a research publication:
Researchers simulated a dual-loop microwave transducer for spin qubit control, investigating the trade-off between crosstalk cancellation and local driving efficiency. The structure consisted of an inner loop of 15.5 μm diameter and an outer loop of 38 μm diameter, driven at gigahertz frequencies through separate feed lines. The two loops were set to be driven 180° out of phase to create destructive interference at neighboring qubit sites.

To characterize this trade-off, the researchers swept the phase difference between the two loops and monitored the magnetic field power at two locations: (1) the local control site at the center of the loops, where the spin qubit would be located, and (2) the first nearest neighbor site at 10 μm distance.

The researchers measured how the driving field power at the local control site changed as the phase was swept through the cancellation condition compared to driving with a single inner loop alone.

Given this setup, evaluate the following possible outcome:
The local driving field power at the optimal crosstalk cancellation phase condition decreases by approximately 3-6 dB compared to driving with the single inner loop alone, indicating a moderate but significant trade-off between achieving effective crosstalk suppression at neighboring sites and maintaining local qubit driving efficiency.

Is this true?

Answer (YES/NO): NO